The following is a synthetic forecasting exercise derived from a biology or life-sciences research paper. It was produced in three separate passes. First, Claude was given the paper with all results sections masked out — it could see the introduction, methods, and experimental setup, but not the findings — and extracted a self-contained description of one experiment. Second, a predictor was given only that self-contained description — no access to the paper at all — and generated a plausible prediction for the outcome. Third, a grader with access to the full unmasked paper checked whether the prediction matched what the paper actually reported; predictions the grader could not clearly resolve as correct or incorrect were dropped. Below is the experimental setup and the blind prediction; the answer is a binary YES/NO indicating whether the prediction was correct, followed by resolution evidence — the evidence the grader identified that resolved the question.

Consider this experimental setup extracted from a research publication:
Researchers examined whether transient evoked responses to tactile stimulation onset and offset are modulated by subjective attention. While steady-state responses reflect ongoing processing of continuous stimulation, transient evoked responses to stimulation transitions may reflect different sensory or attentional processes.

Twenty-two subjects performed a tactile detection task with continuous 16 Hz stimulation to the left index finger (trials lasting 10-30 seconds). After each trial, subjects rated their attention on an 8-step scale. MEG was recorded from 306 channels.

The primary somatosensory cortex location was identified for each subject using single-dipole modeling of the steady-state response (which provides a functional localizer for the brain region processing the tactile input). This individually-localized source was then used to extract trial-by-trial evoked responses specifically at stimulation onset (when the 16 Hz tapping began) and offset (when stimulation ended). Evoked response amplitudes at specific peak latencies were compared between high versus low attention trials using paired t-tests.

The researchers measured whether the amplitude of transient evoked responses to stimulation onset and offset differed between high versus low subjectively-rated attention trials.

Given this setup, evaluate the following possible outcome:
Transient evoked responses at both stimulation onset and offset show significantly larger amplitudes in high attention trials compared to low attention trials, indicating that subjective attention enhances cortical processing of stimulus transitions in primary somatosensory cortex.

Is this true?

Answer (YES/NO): NO